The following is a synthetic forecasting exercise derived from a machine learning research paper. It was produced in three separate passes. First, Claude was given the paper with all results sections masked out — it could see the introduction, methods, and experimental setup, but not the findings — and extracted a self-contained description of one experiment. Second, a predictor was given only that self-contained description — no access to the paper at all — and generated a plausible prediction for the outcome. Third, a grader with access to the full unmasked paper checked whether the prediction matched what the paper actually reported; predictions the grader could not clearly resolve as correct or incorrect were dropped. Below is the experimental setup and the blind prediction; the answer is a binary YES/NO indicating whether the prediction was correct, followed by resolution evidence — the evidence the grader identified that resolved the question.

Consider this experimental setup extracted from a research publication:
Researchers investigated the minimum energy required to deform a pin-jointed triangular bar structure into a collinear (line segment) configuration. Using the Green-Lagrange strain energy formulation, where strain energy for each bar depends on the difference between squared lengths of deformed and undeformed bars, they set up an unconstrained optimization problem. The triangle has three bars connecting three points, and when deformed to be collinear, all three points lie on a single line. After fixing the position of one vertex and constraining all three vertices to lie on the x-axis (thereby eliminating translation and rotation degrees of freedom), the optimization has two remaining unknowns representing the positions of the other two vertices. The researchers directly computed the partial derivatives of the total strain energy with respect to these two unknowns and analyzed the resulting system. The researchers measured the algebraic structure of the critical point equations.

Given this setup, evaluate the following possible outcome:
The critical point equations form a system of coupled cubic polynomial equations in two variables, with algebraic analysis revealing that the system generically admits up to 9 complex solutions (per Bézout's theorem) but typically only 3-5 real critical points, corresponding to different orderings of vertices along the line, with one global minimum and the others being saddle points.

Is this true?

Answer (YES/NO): NO